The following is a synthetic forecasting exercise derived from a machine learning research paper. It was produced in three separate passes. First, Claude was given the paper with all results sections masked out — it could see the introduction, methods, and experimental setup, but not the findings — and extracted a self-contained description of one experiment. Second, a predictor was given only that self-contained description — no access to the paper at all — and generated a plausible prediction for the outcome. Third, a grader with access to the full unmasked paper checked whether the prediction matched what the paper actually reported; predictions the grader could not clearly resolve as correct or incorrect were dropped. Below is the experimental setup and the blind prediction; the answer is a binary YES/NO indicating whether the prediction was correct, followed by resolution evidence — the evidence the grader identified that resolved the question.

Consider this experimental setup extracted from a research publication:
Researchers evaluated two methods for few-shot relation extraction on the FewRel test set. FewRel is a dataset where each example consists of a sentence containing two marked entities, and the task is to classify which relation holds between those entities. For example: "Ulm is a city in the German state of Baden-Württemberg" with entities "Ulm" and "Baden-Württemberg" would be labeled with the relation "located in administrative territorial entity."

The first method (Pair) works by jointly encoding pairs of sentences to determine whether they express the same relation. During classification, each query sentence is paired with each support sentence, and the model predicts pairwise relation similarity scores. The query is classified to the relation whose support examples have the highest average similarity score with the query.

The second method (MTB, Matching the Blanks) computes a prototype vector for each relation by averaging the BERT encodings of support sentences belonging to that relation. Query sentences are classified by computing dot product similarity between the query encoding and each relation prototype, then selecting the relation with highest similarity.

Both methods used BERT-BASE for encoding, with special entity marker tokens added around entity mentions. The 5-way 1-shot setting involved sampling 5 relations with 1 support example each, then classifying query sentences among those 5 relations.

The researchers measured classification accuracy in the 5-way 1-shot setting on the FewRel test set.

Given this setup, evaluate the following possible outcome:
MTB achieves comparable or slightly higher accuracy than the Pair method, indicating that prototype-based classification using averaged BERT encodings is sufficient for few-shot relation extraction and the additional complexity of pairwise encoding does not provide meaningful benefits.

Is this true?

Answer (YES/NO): YES